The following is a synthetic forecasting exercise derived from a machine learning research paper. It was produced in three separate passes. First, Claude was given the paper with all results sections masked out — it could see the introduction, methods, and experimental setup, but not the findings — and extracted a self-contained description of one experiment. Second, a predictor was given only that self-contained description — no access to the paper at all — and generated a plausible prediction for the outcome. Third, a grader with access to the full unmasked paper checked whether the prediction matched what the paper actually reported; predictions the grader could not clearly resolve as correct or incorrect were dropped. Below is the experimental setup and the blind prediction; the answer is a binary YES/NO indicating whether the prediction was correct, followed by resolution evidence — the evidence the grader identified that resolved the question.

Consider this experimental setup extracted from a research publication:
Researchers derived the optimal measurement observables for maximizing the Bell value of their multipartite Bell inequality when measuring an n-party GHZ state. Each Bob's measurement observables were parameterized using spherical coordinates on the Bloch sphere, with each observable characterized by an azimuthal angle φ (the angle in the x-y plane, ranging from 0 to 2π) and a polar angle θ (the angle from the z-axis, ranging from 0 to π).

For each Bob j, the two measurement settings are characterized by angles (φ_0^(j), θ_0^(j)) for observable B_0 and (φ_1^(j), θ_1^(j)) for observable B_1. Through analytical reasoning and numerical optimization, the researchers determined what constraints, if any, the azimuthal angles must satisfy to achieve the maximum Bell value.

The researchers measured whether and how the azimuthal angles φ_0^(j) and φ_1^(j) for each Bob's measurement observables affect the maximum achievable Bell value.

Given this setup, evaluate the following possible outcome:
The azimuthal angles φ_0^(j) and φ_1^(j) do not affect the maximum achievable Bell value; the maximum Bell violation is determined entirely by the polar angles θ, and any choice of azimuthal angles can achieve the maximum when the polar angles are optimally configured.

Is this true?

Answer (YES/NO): NO